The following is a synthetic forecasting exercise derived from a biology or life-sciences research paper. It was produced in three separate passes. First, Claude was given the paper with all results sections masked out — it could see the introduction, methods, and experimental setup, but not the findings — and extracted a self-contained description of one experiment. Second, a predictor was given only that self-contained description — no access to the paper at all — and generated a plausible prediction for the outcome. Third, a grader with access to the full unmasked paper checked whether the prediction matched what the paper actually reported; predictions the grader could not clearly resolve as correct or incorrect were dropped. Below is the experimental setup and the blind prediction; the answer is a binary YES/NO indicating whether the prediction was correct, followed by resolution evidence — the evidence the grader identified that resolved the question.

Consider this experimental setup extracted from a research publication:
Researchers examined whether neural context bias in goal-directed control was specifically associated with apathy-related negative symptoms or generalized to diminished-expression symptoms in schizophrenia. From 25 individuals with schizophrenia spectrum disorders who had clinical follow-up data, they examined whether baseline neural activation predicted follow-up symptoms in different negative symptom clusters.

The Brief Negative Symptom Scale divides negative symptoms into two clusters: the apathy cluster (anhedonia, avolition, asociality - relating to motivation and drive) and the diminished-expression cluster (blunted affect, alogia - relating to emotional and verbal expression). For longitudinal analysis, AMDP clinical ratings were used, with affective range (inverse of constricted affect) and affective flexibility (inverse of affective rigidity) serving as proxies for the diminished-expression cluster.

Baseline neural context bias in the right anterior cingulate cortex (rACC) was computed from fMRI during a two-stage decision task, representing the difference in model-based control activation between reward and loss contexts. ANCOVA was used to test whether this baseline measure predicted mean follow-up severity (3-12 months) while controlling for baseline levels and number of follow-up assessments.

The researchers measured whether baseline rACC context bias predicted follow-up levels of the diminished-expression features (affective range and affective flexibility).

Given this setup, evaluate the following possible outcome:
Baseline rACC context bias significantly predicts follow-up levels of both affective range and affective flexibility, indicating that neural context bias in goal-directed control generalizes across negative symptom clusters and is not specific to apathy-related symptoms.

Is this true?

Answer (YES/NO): NO